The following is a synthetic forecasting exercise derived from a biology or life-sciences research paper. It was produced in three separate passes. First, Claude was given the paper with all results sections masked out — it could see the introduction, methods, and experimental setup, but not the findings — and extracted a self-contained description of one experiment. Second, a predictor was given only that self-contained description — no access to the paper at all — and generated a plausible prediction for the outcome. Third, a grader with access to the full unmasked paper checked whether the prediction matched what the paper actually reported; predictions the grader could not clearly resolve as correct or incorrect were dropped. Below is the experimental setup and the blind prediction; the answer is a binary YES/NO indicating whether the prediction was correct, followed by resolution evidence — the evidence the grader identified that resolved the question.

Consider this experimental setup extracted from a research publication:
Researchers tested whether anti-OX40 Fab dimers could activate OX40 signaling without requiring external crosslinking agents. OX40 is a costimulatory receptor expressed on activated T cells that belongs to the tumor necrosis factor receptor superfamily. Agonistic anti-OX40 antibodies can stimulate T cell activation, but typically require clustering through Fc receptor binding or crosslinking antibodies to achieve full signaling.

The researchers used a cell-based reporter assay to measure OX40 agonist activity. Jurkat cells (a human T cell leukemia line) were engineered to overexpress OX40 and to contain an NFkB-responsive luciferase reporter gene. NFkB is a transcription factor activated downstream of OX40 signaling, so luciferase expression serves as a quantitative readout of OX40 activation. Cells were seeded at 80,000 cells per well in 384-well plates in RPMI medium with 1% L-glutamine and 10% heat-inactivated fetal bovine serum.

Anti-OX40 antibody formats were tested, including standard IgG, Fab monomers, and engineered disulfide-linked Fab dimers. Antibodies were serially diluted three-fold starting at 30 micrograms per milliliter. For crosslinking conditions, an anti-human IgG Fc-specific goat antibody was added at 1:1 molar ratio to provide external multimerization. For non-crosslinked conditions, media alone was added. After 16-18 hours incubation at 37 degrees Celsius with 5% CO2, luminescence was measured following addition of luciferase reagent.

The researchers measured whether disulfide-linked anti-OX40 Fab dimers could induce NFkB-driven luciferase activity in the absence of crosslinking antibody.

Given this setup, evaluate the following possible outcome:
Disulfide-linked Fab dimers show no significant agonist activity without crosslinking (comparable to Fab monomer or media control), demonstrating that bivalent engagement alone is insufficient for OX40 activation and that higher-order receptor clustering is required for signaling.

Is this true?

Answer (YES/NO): NO